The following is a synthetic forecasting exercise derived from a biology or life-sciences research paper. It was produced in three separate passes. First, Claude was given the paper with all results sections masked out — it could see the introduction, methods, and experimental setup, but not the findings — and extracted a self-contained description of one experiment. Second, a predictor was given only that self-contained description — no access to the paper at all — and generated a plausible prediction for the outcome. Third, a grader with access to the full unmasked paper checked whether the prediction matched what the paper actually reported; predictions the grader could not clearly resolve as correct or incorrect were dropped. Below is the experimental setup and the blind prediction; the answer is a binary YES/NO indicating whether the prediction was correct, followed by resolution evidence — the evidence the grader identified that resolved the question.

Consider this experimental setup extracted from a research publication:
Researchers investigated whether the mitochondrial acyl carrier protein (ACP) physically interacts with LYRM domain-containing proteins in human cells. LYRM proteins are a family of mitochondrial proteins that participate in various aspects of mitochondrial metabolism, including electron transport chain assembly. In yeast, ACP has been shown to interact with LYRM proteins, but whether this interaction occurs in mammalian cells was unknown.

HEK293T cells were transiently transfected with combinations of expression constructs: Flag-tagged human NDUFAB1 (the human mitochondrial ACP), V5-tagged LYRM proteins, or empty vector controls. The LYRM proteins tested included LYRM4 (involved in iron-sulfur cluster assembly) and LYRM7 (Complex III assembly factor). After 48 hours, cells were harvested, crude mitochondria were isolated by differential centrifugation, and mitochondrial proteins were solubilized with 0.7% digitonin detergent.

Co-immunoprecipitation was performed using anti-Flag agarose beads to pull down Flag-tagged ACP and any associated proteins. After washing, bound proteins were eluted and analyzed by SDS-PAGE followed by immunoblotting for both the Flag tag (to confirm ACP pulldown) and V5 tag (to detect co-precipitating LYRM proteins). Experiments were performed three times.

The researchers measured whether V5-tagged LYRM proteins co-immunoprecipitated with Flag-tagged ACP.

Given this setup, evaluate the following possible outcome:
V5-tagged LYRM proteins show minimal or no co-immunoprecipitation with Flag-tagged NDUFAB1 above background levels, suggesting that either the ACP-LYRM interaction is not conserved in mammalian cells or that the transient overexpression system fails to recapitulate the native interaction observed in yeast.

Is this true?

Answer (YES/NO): NO